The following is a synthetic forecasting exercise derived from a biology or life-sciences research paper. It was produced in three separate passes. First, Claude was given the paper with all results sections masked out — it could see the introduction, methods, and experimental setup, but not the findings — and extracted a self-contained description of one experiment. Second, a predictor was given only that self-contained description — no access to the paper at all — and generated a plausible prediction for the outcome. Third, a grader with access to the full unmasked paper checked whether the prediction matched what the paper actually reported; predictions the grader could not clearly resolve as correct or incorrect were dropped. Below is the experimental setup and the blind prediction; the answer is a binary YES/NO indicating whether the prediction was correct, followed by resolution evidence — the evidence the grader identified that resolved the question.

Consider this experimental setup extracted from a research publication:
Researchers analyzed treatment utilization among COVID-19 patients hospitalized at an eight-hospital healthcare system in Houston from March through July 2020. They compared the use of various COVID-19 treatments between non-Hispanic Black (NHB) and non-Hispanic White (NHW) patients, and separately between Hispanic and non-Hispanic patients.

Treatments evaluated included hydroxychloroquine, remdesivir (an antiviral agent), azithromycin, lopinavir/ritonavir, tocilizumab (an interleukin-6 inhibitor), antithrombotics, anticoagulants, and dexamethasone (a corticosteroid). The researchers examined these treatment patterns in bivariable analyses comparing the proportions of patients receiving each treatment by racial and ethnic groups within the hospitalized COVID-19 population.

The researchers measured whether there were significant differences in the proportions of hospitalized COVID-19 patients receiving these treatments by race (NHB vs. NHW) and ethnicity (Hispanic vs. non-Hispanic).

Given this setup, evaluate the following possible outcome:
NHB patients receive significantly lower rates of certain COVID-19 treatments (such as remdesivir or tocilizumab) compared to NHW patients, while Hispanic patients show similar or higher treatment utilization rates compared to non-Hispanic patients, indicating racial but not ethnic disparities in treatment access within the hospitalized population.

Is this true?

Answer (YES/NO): NO